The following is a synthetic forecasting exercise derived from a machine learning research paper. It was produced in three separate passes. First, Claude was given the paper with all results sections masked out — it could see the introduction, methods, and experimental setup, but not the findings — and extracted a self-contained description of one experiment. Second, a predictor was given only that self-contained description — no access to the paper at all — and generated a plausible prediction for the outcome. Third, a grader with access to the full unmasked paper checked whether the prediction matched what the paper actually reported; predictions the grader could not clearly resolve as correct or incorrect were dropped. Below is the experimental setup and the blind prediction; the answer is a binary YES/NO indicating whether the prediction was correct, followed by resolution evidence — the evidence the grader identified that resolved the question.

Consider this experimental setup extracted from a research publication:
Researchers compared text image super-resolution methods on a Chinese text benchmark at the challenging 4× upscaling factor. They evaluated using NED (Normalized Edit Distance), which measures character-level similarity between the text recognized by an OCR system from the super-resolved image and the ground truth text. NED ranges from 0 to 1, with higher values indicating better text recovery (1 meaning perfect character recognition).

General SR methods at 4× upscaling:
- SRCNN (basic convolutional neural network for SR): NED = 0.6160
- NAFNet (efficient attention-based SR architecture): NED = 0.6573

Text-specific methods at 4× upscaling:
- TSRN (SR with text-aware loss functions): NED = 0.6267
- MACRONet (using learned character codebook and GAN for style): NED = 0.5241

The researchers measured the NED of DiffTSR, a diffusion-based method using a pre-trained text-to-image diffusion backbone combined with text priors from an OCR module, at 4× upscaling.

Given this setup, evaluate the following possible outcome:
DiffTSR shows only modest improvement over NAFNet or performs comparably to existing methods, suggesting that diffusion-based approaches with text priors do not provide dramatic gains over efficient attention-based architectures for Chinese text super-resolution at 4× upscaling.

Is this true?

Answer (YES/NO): NO